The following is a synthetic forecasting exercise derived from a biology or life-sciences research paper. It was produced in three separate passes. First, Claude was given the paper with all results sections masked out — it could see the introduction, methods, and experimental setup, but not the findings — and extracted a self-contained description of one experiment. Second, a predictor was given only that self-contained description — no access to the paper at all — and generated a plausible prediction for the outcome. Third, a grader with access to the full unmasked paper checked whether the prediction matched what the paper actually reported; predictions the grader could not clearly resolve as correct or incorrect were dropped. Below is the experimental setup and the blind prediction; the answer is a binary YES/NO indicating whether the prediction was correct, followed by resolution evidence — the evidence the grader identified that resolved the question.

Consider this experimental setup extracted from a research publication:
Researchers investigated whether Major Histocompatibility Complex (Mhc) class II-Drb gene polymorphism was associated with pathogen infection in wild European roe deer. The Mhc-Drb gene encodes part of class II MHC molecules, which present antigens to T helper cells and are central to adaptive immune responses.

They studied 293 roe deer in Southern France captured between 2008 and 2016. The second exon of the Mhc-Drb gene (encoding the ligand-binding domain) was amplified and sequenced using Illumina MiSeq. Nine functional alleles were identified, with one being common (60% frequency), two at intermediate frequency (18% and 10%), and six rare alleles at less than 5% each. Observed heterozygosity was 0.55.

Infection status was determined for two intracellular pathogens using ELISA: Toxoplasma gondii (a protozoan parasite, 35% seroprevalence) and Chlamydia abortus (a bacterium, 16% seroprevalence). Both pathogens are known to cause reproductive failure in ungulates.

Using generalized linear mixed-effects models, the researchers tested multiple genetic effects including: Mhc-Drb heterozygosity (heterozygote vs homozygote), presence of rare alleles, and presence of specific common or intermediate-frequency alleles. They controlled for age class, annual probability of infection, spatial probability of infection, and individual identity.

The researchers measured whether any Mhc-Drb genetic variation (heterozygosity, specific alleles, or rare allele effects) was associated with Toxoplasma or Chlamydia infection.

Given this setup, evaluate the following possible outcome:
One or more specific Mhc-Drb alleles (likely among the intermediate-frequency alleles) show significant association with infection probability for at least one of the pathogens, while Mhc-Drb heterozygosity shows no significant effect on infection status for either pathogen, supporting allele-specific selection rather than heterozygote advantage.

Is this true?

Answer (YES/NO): NO